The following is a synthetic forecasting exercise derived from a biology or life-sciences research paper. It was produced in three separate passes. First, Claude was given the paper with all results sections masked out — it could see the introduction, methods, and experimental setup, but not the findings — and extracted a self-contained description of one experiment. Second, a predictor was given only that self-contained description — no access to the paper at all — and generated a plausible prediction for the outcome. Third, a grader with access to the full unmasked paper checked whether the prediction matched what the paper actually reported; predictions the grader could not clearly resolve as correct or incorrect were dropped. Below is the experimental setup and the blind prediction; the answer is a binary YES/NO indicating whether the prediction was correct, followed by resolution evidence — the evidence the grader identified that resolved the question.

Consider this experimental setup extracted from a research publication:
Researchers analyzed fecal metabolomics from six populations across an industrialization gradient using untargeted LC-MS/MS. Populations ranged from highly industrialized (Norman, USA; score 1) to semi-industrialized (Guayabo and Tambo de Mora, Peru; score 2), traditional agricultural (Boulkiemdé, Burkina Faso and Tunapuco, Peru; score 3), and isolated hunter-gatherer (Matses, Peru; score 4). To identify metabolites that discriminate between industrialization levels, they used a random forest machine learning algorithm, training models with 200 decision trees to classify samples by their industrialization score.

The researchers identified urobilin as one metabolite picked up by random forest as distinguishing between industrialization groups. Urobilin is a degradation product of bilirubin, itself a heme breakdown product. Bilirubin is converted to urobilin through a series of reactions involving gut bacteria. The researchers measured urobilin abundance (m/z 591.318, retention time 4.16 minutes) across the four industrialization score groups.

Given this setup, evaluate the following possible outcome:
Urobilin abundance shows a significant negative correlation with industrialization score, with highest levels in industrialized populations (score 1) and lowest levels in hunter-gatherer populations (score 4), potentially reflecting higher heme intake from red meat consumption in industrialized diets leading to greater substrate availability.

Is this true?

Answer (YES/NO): YES